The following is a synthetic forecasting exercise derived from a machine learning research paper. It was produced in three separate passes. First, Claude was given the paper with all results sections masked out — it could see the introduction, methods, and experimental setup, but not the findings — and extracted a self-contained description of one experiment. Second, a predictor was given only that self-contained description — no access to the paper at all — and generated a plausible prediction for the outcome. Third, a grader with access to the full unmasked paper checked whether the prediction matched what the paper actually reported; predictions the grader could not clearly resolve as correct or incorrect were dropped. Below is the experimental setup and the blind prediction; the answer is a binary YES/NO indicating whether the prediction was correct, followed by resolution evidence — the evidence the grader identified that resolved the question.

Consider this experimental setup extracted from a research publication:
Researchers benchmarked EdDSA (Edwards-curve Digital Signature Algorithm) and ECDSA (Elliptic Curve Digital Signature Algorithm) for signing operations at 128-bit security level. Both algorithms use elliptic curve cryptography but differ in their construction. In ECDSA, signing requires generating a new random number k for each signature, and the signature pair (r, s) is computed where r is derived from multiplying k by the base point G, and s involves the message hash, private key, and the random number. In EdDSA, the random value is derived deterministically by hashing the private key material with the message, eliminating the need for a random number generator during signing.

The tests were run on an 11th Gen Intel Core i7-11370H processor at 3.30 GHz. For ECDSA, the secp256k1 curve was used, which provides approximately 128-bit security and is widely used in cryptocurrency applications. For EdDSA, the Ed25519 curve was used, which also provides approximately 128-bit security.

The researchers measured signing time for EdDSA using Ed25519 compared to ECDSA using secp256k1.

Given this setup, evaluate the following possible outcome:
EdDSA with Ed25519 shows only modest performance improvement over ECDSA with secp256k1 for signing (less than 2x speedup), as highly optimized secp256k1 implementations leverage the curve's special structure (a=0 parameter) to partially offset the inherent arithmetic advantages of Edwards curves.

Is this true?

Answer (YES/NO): NO